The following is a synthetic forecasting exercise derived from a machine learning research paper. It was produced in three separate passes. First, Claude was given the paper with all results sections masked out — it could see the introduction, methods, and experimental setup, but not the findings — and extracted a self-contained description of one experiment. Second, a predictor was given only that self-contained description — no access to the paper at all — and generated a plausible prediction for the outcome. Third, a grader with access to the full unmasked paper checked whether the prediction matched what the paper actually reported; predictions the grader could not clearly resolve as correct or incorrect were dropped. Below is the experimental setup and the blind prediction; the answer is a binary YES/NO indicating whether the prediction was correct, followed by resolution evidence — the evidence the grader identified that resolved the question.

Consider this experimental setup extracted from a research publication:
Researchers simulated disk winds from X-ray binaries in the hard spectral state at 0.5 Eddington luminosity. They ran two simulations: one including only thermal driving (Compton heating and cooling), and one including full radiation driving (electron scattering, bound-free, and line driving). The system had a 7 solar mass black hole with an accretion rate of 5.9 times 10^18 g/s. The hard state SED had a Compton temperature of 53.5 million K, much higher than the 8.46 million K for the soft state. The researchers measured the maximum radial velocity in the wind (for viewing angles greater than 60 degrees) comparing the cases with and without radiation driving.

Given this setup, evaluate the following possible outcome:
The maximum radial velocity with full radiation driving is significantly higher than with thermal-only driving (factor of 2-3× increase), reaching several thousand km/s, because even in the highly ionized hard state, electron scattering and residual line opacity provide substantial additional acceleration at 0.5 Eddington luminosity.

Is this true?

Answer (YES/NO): NO